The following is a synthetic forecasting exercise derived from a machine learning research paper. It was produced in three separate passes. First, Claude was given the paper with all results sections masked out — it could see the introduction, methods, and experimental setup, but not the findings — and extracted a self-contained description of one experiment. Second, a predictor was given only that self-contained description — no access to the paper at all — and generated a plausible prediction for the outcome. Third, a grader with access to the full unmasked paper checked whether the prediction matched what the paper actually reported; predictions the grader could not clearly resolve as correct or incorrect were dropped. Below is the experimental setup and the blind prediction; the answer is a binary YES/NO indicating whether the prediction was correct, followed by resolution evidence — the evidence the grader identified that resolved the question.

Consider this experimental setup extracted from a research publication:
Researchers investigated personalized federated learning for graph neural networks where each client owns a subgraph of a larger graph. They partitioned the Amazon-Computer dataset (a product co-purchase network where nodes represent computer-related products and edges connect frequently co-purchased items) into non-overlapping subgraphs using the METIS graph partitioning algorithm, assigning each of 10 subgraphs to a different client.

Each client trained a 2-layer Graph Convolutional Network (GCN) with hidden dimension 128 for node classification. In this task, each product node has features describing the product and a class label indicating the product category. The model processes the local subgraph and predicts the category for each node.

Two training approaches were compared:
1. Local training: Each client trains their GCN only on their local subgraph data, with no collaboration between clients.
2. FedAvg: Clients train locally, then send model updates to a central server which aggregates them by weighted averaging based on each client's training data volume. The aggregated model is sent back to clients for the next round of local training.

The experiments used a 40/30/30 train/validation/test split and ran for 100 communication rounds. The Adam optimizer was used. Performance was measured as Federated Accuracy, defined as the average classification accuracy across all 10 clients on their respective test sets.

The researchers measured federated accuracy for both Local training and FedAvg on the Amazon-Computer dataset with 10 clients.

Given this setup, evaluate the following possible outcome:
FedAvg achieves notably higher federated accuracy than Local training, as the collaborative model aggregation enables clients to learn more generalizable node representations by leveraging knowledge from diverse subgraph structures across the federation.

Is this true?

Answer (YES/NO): NO